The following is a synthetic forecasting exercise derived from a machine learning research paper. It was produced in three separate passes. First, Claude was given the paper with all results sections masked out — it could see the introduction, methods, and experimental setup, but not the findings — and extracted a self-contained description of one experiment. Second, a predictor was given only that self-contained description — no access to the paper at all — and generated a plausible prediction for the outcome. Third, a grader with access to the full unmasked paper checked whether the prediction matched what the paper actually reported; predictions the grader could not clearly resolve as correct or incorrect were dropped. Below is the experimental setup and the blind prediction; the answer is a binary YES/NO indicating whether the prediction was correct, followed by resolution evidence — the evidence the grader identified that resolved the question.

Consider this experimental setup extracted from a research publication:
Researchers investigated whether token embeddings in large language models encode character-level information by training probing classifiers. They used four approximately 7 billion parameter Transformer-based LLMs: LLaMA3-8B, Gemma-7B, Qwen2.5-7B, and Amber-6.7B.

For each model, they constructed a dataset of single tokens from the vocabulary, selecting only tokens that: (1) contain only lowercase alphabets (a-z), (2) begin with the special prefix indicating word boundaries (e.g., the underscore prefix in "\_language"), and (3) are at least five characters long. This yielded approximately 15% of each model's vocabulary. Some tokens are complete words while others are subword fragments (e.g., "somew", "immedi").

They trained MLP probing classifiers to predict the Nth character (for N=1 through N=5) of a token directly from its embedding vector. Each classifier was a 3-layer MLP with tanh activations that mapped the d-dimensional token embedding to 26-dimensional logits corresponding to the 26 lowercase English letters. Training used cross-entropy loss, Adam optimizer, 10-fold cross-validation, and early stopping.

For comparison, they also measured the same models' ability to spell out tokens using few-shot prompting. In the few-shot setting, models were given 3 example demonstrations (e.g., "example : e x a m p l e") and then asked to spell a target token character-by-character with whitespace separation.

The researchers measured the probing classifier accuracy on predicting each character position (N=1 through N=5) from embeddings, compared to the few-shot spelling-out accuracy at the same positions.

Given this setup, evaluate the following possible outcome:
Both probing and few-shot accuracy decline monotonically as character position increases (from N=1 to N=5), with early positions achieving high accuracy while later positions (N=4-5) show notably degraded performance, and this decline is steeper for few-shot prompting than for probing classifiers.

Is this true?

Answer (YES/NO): NO